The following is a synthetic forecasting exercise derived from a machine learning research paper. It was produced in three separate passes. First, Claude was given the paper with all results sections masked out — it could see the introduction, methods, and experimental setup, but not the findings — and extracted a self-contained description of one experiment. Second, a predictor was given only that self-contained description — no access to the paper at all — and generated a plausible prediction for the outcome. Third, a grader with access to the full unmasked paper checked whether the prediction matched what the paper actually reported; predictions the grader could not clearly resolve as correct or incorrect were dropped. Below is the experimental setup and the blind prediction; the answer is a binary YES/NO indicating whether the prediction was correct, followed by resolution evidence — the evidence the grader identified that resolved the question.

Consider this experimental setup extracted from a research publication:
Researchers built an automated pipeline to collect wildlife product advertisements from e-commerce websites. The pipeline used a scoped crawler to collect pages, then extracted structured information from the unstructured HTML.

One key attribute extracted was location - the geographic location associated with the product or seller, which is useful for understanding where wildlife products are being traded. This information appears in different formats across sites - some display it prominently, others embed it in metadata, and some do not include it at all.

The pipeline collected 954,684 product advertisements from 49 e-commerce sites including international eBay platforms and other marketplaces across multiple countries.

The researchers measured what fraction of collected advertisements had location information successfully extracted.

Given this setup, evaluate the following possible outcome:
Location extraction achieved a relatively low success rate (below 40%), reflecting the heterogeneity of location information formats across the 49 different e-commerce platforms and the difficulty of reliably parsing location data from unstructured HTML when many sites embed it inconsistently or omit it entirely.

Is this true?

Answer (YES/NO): YES